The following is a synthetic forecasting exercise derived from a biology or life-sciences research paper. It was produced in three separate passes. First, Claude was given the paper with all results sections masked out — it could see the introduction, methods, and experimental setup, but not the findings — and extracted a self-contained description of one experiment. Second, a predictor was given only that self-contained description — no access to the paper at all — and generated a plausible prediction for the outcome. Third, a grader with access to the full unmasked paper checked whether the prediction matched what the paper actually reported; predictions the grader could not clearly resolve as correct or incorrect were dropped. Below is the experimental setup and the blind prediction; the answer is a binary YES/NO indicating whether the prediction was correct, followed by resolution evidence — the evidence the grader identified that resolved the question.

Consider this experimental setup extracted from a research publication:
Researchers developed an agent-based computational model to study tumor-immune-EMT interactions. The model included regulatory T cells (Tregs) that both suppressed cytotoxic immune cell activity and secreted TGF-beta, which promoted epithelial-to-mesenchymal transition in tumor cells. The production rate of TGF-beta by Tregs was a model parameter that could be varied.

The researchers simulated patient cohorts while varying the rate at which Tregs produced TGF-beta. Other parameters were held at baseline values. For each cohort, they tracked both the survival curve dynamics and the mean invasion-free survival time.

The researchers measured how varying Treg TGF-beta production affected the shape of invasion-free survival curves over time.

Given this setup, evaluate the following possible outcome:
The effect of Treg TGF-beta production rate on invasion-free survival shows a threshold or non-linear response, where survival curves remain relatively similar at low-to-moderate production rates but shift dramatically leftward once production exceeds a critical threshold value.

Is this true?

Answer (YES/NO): NO